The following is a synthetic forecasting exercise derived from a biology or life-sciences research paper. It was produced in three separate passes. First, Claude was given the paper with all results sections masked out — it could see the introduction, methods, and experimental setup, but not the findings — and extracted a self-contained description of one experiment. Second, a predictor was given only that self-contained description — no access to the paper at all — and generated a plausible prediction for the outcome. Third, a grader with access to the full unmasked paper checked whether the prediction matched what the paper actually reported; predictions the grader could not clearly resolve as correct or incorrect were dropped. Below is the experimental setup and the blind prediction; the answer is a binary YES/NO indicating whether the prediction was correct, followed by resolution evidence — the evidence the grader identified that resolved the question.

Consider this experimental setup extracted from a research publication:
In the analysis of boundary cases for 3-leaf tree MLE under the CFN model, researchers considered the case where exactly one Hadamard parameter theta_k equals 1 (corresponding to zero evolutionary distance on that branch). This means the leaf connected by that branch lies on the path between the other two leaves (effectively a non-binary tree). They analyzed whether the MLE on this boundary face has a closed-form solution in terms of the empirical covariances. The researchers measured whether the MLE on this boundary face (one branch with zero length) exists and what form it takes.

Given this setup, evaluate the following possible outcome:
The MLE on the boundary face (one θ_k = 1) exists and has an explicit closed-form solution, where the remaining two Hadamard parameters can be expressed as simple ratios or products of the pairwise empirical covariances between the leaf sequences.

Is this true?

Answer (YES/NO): NO